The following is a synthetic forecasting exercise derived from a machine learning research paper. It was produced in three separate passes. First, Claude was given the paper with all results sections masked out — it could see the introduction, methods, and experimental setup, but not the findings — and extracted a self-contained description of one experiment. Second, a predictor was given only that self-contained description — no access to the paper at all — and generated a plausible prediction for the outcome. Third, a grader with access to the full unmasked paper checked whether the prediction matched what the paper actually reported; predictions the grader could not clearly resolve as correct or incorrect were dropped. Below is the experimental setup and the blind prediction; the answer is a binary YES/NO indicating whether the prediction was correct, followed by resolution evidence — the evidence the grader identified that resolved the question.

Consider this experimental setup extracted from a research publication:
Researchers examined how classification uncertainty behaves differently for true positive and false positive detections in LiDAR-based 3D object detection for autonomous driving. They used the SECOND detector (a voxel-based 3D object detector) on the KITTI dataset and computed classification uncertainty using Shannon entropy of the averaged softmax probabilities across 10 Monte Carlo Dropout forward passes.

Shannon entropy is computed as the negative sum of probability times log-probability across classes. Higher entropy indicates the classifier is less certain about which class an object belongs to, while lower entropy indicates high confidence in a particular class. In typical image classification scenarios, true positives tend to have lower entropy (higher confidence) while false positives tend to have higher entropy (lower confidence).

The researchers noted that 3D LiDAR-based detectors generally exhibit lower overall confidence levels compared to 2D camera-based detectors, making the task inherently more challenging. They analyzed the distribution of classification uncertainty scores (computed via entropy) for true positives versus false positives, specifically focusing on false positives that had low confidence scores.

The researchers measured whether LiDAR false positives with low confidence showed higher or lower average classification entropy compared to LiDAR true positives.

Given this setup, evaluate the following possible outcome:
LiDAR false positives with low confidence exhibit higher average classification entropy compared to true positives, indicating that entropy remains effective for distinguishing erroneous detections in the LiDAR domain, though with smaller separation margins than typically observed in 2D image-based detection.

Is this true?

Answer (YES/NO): NO